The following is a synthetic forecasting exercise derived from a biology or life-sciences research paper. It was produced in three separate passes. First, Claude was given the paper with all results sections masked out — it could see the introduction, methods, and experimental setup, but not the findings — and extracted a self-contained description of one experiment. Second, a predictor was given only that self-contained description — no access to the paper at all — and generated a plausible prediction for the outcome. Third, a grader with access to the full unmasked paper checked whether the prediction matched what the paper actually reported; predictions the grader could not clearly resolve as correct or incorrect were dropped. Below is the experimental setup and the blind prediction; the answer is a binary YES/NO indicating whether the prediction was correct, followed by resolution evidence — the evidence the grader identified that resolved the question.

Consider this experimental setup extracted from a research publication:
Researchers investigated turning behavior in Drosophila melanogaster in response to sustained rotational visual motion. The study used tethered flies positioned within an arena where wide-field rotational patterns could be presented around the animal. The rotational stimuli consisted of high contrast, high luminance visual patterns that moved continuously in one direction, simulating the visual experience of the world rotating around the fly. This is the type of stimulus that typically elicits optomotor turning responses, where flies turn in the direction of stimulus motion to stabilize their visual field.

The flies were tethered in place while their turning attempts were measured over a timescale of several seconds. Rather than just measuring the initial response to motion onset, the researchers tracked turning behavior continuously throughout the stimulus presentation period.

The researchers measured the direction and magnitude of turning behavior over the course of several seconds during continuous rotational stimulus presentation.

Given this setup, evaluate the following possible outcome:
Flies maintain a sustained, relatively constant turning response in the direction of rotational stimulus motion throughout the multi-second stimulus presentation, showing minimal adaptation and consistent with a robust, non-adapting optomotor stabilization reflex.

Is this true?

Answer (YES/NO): NO